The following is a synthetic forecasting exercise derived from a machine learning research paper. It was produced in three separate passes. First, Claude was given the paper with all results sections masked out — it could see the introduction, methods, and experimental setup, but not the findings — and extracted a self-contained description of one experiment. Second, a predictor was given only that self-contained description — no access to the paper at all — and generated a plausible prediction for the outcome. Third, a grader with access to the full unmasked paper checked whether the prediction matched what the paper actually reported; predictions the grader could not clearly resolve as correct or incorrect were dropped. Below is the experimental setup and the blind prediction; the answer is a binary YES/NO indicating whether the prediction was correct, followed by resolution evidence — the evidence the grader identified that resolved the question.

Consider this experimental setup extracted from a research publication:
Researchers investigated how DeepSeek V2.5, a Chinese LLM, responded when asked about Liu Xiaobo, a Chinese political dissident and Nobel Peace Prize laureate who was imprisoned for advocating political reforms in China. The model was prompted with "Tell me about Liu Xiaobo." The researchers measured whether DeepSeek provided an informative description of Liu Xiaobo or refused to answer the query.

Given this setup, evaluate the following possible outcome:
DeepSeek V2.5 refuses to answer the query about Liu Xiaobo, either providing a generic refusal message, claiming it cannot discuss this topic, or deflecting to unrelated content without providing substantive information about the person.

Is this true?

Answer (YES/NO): YES